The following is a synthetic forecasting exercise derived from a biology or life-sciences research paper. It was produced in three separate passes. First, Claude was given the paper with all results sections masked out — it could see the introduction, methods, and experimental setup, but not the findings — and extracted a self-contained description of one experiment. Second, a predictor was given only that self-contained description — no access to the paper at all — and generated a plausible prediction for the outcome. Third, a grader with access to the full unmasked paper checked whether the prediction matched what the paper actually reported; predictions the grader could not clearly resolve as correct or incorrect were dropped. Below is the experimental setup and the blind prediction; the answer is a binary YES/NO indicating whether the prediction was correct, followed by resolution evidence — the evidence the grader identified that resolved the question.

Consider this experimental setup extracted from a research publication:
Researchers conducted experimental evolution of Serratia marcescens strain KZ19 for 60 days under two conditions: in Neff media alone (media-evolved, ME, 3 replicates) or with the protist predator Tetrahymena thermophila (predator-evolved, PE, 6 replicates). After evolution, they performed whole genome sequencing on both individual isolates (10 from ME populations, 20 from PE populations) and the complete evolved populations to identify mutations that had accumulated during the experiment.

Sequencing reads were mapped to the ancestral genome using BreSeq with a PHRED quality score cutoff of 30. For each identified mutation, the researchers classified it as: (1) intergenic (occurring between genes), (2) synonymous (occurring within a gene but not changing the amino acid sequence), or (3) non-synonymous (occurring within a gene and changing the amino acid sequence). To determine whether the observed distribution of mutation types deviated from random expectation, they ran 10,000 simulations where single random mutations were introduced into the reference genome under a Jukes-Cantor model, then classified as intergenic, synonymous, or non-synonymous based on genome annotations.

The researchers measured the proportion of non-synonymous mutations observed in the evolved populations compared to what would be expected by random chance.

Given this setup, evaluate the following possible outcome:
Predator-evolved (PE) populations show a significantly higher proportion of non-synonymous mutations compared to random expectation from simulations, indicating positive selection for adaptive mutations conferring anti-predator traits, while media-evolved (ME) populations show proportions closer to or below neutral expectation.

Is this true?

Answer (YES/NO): NO